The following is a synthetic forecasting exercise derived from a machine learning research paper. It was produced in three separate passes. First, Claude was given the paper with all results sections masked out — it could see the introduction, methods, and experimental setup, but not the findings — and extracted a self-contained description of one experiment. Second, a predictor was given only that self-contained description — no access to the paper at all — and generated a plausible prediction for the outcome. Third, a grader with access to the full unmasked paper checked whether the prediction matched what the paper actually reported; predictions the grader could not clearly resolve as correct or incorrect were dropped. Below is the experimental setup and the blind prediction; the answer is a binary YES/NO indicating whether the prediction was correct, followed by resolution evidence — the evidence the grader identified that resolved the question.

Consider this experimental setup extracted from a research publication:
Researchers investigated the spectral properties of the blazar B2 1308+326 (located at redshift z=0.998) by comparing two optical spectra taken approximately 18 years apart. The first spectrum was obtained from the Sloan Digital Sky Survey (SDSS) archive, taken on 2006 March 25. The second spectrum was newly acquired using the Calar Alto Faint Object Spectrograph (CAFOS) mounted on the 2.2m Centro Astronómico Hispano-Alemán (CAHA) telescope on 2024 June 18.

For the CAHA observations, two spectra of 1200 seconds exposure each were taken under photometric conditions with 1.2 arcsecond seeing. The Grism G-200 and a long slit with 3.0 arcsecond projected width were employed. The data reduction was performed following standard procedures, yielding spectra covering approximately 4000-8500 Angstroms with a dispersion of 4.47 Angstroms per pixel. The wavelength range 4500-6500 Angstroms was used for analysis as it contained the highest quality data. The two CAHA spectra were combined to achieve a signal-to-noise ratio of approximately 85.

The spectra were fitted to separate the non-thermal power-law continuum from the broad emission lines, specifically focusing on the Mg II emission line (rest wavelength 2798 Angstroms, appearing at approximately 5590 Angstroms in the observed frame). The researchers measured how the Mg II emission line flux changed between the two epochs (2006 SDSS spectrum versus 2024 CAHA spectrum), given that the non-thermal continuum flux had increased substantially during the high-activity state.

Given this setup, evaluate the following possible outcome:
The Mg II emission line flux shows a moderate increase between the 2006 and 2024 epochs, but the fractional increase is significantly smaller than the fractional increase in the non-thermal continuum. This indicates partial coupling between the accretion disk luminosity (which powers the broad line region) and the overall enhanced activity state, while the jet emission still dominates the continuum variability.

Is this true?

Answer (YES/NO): NO